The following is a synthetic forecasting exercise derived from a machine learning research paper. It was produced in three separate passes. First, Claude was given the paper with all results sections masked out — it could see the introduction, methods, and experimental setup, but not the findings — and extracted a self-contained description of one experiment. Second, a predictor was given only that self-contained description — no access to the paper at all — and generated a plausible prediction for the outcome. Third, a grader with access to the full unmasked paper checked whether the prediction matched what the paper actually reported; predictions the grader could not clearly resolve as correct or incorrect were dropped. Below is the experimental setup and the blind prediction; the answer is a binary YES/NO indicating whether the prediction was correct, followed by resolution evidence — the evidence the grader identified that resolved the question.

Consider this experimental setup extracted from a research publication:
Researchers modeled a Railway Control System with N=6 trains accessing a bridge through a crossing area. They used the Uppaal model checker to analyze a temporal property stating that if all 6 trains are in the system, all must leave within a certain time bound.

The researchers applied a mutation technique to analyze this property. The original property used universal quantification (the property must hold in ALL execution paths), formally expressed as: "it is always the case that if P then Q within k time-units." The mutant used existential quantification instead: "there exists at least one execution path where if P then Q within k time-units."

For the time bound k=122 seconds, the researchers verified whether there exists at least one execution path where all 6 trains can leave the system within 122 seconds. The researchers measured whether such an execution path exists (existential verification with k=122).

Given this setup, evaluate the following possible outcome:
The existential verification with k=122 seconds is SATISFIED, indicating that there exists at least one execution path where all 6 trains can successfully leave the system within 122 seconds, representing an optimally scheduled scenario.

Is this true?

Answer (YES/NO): YES